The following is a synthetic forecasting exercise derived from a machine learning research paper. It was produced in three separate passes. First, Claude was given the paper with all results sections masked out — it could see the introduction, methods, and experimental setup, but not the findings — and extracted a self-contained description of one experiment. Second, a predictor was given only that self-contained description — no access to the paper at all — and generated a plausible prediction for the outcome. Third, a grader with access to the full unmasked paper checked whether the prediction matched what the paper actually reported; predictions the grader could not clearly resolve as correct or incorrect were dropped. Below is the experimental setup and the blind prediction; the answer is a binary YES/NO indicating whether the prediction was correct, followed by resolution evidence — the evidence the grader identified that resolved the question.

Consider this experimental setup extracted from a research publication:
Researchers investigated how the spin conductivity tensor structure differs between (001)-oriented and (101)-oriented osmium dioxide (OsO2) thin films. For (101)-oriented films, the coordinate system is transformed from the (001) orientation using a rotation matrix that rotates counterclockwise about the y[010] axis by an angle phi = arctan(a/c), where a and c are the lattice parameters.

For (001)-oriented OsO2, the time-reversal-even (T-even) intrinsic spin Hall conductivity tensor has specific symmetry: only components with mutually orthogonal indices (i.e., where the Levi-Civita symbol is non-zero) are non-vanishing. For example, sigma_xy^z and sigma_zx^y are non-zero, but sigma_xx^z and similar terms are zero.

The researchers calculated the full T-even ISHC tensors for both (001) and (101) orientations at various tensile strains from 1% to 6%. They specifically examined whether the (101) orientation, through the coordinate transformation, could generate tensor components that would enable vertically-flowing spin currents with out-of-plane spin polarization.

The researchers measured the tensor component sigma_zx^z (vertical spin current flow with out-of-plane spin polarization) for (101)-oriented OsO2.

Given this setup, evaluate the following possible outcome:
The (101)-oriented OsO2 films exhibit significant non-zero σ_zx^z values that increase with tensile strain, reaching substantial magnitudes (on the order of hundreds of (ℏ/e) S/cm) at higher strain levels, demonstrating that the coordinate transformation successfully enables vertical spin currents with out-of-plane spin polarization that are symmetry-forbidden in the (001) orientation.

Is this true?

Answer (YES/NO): NO